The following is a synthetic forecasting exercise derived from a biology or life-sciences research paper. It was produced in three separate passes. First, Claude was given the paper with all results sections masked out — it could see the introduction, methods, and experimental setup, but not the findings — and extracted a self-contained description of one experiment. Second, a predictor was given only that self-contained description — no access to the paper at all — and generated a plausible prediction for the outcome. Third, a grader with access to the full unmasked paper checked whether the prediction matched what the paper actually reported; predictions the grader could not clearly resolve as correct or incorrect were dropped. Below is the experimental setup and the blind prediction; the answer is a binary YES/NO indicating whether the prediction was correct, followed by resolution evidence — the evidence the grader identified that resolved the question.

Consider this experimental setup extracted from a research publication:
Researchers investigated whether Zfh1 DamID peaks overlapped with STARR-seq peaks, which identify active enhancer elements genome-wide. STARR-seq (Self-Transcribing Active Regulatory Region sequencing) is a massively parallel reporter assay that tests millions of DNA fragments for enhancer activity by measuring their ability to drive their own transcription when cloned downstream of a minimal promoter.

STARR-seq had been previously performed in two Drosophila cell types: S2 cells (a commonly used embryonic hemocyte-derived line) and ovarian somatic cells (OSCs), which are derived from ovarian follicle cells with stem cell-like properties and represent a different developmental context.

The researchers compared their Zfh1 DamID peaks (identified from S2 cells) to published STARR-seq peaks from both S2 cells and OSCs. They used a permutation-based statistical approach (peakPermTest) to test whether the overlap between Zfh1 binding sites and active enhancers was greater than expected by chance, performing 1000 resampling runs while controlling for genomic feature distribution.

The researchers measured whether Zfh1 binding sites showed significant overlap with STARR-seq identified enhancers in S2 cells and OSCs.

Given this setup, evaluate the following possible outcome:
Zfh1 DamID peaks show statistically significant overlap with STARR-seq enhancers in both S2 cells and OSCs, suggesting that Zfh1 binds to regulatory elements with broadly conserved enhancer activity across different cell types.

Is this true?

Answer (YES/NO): YES